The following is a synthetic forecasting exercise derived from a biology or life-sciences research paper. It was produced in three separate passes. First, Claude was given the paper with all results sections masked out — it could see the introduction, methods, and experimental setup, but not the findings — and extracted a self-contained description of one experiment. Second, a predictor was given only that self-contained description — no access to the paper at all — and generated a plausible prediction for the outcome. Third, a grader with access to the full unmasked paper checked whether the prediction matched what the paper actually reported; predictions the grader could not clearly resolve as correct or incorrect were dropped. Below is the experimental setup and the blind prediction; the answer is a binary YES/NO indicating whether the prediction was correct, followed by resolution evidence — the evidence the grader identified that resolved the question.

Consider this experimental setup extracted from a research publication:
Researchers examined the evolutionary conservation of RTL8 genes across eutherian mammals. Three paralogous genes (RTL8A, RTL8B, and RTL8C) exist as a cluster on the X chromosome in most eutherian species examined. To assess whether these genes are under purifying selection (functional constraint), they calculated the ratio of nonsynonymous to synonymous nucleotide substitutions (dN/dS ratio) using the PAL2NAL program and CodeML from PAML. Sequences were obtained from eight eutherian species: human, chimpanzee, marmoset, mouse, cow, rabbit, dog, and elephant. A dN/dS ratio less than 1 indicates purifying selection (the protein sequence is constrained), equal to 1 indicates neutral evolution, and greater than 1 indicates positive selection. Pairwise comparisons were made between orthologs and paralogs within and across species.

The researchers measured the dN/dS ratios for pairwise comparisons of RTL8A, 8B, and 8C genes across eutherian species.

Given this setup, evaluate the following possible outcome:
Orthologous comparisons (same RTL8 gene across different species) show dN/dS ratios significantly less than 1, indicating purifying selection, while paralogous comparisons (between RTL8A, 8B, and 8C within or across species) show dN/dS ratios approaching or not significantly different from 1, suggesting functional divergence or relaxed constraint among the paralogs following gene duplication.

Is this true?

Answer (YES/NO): NO